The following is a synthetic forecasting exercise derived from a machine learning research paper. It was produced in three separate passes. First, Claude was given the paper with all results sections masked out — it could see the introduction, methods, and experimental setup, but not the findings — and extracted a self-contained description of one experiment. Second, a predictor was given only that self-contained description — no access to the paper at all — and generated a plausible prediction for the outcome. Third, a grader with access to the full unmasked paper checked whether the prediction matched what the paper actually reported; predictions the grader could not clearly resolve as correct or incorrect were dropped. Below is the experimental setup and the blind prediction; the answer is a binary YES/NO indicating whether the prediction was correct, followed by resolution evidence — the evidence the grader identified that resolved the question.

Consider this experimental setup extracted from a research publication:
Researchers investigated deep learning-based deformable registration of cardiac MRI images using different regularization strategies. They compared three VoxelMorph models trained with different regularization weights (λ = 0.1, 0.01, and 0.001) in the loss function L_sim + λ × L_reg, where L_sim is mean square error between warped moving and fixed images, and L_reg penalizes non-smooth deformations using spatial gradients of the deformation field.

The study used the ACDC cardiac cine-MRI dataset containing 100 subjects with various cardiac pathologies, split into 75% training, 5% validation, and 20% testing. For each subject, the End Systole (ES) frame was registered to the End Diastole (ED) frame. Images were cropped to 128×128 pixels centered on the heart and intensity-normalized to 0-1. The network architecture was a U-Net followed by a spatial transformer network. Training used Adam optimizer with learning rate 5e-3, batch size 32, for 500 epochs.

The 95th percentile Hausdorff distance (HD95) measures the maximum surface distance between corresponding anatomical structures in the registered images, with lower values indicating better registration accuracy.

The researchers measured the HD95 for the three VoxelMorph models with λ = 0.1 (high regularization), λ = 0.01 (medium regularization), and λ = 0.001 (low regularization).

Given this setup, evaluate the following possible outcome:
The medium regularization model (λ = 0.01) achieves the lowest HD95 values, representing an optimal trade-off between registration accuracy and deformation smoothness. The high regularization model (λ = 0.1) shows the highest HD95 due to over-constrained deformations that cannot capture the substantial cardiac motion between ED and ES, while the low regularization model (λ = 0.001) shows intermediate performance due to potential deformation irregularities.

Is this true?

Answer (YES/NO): NO